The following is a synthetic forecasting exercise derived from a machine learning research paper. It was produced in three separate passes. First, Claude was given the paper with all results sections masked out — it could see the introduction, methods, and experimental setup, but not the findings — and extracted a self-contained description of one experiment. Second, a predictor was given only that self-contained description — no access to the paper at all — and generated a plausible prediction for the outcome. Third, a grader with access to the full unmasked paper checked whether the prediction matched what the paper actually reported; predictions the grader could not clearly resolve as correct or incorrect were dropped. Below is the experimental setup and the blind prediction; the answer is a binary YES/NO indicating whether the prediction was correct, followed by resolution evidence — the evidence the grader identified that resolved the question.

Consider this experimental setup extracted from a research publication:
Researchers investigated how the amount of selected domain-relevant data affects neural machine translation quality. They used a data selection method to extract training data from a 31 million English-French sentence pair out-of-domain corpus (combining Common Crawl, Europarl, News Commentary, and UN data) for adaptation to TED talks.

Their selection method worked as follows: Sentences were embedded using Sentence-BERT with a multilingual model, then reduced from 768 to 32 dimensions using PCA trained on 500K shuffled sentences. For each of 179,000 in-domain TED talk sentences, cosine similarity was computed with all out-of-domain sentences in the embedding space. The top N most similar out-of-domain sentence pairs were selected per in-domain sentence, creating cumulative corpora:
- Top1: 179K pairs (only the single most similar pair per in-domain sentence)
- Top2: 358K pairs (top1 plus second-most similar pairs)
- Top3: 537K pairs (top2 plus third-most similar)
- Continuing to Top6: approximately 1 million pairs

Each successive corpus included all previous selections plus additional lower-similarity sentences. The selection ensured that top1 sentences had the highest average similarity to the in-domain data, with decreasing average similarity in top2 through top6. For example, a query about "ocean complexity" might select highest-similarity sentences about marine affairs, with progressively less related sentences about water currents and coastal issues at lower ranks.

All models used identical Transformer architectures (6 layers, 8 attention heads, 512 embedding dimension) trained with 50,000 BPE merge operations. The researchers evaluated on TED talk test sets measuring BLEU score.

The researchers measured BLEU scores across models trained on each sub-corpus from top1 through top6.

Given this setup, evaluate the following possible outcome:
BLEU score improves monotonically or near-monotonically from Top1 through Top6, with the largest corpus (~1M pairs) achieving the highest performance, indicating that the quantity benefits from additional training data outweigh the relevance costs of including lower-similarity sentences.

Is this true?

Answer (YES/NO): NO